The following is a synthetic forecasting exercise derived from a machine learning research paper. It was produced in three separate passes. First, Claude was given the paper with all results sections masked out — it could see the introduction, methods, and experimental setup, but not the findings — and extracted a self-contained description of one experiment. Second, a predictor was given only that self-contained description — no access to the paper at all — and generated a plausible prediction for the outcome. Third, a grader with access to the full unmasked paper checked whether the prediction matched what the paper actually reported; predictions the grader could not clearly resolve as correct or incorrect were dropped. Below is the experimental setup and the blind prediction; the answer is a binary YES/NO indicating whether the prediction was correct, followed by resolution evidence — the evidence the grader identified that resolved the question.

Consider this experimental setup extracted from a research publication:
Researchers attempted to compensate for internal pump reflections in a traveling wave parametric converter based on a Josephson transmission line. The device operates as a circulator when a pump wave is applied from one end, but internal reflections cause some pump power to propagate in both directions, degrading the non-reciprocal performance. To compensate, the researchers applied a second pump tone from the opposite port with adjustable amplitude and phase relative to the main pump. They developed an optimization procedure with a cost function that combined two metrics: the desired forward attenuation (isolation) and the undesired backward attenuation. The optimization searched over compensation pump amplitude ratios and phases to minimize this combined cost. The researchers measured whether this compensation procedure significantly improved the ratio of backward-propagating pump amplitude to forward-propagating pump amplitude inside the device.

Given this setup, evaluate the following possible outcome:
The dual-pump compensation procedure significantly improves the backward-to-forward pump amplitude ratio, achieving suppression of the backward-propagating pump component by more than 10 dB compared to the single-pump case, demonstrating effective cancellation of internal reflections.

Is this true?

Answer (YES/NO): NO